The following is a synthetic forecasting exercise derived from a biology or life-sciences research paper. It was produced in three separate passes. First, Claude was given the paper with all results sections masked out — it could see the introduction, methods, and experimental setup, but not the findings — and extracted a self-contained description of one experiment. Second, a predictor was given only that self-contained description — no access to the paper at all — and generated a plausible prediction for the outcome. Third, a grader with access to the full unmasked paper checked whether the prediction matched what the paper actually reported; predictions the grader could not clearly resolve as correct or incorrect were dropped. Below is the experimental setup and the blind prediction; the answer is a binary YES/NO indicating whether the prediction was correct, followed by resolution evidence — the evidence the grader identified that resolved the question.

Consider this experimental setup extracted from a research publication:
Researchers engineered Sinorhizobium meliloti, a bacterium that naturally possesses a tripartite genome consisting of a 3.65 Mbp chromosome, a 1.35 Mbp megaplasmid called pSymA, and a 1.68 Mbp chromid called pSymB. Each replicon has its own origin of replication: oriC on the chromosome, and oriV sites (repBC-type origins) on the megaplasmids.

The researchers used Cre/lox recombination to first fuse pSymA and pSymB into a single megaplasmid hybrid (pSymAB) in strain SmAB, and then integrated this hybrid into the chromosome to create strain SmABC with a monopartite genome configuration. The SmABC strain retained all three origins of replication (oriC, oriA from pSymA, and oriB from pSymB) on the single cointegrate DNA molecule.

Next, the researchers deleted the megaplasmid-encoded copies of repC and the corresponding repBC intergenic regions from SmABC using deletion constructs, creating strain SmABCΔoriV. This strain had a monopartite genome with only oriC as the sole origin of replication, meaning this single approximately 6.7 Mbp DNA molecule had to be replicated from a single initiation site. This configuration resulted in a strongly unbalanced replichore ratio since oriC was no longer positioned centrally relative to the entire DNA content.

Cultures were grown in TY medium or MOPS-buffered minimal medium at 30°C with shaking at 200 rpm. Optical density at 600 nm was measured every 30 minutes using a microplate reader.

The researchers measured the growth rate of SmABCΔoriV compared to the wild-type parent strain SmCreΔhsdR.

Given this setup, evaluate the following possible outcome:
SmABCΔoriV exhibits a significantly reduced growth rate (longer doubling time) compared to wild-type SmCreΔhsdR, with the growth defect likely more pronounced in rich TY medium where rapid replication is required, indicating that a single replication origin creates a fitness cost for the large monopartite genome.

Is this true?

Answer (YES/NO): NO